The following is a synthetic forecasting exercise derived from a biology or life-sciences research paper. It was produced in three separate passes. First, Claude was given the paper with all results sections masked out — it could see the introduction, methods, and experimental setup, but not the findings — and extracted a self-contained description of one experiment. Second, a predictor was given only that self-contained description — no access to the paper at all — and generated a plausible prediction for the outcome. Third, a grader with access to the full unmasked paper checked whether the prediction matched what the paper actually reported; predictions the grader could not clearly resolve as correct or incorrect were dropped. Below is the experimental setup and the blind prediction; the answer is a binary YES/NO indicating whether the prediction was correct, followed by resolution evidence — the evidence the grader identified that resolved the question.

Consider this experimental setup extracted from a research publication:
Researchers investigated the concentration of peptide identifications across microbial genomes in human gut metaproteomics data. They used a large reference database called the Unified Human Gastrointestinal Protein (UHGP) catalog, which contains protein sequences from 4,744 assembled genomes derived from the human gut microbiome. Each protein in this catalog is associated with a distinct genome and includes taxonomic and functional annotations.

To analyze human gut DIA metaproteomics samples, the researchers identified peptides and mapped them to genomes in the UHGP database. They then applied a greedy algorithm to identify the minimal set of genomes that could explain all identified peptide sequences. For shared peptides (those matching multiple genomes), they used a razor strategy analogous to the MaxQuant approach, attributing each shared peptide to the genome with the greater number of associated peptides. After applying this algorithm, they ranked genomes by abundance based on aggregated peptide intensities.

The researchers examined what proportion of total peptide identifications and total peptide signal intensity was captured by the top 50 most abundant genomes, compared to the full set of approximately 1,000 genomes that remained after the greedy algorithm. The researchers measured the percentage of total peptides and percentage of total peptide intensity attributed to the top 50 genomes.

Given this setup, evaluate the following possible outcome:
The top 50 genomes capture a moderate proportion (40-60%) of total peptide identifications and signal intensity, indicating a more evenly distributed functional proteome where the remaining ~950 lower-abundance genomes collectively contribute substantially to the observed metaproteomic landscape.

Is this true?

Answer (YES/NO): NO